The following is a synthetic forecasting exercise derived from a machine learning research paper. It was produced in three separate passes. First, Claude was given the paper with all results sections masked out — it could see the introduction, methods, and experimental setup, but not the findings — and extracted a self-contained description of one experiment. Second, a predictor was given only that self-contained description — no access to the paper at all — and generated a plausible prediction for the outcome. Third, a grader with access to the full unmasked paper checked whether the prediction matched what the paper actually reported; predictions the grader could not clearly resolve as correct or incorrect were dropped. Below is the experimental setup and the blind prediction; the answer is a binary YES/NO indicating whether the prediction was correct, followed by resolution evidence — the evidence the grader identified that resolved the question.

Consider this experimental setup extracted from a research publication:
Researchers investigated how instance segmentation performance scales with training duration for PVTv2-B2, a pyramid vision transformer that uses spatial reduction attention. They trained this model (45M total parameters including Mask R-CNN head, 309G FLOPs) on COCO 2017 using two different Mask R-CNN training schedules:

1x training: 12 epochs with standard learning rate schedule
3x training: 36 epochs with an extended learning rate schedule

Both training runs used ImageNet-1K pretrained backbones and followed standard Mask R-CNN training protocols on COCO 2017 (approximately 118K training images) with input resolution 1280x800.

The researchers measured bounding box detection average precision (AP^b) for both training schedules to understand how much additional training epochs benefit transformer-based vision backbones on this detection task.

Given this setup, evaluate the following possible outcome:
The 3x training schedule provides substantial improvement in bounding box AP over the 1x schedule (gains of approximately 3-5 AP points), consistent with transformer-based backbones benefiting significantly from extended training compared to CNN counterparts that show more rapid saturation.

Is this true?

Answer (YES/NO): NO